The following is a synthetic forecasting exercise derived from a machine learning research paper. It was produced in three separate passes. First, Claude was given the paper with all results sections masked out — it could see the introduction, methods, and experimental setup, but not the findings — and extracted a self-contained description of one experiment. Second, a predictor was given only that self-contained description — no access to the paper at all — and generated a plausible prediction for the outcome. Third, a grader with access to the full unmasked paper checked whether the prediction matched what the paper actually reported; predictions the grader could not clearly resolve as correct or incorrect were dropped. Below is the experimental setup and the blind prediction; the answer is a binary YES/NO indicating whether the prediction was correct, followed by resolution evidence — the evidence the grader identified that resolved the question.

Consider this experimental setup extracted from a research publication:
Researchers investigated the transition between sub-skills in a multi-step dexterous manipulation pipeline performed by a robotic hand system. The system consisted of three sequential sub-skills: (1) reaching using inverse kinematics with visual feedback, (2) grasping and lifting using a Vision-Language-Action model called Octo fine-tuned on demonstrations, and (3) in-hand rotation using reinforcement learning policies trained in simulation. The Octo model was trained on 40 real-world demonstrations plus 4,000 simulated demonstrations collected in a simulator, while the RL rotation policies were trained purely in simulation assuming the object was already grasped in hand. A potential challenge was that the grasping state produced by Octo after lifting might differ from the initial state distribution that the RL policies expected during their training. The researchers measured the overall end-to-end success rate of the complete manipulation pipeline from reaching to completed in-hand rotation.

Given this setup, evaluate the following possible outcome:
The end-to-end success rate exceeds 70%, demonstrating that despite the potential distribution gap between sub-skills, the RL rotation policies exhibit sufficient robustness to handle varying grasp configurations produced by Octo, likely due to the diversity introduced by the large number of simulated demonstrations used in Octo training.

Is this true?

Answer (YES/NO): NO